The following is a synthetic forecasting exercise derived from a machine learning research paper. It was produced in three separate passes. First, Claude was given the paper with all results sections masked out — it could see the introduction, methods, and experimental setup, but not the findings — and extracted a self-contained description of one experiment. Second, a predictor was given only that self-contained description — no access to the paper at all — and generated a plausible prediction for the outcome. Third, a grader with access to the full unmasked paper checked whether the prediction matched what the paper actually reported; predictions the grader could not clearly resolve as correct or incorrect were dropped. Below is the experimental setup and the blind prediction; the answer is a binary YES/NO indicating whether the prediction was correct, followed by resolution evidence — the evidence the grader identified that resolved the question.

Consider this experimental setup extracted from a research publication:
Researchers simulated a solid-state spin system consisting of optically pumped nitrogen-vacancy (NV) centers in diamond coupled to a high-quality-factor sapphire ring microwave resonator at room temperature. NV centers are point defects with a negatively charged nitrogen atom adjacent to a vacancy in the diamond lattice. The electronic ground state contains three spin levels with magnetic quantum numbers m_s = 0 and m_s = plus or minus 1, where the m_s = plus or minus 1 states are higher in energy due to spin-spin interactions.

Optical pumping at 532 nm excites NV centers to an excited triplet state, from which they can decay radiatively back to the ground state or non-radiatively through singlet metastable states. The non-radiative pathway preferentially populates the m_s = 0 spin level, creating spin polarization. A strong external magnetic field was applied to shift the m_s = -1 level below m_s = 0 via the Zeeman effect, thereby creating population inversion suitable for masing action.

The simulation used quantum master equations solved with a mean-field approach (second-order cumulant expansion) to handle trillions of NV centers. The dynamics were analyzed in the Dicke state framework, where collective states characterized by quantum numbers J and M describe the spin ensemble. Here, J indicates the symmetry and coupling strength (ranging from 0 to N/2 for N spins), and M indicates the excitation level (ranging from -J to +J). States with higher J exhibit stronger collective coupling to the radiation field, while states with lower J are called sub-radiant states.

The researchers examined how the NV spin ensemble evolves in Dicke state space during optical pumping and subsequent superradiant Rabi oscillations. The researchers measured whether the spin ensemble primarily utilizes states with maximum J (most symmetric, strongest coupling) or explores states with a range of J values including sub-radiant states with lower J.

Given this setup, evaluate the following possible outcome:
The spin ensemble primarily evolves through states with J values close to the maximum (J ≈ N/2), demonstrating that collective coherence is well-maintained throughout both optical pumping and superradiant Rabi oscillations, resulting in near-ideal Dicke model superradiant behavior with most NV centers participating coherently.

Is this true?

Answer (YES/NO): NO